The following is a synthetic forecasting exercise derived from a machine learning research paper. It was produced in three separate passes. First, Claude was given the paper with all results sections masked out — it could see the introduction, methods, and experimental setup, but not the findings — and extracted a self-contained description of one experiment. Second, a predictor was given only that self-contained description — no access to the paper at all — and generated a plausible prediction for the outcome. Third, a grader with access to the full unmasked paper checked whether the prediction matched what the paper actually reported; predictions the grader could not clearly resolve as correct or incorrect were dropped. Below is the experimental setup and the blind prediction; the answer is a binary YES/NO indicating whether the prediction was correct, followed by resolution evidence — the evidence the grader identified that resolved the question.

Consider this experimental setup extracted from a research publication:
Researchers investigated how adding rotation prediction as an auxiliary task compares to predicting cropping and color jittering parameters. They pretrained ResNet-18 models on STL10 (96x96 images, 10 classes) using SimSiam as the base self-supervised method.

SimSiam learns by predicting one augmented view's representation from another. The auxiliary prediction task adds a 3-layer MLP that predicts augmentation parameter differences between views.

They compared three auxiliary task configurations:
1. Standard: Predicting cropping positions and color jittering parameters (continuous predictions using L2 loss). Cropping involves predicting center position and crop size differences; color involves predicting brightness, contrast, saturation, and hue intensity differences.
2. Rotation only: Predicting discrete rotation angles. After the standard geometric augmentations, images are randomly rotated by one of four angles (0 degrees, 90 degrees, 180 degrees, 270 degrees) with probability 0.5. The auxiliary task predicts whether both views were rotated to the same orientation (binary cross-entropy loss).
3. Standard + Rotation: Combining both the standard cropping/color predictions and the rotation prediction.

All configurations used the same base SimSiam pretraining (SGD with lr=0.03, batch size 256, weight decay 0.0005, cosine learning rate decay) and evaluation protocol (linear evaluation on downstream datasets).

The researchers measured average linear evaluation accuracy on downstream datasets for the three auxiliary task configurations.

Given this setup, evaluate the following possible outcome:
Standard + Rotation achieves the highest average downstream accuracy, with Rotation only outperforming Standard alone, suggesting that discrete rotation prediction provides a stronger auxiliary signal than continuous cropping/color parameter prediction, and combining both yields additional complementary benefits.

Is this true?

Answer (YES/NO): NO